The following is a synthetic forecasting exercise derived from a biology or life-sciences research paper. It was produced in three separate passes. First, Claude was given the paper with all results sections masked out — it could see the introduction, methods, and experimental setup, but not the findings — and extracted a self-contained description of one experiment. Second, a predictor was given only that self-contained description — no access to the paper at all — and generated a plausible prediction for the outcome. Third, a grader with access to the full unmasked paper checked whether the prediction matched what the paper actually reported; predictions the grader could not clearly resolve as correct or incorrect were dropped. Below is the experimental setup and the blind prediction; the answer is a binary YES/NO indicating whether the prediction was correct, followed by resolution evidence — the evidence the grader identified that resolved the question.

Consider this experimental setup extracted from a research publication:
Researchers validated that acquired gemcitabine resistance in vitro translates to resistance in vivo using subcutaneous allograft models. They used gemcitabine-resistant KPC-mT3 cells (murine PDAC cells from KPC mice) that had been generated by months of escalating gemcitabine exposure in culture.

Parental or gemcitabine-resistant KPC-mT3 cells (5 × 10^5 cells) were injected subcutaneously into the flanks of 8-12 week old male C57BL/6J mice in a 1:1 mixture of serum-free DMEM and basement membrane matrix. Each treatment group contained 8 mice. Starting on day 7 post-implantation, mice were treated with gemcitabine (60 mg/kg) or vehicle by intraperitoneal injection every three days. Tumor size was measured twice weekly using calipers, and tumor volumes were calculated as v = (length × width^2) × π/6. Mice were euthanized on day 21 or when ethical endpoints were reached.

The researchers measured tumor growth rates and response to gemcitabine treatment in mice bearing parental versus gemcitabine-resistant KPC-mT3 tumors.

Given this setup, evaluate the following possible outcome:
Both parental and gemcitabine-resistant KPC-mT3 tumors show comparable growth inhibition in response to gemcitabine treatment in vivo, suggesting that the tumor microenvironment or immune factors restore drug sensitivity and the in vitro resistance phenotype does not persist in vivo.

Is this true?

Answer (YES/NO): NO